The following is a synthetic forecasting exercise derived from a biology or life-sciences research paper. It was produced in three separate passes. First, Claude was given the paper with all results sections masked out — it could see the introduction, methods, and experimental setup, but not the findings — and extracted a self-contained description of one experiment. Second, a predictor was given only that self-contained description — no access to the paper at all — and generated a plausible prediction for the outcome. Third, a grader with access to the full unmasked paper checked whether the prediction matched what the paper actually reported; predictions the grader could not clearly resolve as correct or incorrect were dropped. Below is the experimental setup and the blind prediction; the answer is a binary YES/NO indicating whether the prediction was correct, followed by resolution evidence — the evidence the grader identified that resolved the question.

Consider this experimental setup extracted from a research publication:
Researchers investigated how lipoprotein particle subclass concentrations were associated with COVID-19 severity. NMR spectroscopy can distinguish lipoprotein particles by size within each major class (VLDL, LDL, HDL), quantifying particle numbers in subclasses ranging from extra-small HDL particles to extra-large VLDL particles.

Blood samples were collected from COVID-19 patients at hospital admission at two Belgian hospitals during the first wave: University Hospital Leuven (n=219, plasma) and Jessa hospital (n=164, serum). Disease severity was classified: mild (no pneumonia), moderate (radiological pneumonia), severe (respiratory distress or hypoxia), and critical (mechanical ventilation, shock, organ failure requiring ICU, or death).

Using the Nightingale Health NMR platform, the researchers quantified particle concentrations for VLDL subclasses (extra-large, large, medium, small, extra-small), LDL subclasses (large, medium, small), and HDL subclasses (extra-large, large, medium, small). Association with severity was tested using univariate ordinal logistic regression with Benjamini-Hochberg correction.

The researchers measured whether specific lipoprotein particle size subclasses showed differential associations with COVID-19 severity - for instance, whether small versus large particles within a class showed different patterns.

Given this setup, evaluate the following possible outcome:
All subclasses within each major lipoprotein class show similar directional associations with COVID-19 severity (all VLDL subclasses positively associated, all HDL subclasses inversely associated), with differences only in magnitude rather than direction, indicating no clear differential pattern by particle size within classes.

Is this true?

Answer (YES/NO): NO